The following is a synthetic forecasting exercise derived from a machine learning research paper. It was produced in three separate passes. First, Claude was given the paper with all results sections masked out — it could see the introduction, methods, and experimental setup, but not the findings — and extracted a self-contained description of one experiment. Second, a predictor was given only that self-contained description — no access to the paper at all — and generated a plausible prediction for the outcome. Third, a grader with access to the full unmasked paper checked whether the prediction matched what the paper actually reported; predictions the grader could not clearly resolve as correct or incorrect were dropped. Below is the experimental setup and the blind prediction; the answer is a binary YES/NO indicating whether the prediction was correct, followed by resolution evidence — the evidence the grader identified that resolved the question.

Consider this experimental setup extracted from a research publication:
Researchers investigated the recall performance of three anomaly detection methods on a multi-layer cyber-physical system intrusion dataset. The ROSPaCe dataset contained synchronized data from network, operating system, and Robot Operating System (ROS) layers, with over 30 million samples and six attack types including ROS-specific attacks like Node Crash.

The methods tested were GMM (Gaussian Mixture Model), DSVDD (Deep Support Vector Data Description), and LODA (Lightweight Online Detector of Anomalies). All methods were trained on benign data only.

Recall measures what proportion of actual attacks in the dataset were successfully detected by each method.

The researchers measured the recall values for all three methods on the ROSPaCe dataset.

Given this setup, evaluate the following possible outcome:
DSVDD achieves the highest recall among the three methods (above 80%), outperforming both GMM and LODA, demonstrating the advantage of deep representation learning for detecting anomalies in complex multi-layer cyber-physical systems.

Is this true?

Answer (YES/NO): NO